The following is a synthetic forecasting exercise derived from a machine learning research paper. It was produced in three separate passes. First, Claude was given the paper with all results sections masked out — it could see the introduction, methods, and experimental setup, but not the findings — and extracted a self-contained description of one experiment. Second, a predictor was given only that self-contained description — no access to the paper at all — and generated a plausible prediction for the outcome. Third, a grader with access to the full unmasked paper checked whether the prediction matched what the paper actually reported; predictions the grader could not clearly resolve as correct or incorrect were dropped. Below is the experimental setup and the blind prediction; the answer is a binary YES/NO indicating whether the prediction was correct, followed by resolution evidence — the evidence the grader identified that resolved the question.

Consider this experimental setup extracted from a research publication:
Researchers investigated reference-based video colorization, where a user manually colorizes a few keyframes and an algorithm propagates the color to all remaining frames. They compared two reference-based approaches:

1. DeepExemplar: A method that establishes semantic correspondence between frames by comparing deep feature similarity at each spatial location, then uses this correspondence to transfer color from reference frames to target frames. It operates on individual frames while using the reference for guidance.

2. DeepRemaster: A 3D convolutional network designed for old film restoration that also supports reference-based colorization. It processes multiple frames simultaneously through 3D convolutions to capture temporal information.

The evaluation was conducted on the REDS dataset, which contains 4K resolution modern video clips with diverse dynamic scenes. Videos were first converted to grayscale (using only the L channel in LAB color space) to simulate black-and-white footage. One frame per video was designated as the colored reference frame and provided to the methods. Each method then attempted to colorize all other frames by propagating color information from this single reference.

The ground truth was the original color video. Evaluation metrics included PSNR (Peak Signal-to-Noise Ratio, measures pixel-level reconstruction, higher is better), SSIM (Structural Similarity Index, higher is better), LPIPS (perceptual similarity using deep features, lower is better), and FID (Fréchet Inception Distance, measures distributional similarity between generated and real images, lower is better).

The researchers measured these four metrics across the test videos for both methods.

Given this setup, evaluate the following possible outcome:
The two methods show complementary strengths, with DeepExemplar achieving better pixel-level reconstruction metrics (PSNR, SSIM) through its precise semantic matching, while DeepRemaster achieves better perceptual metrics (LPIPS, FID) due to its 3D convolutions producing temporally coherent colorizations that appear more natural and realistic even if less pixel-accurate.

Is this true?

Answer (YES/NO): NO